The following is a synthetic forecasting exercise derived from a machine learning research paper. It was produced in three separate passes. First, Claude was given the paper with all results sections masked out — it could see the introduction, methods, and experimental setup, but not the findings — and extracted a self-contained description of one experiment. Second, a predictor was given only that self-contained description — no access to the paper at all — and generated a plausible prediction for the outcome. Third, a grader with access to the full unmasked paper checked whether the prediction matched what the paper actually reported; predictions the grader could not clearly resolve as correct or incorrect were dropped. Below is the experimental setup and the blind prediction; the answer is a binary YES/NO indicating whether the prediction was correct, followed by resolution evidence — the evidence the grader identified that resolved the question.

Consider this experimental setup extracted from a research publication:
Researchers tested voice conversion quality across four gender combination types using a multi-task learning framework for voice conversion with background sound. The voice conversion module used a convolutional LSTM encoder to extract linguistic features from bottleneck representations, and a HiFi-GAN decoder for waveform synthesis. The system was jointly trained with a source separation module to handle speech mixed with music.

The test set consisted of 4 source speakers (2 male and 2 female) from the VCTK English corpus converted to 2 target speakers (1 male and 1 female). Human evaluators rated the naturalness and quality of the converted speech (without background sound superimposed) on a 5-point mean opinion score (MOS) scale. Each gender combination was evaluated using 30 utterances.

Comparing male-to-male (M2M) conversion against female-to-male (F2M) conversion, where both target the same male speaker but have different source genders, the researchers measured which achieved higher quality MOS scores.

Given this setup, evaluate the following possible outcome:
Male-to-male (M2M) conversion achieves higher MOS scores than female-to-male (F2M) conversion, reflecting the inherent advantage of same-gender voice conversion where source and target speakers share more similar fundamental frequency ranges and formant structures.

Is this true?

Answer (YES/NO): YES